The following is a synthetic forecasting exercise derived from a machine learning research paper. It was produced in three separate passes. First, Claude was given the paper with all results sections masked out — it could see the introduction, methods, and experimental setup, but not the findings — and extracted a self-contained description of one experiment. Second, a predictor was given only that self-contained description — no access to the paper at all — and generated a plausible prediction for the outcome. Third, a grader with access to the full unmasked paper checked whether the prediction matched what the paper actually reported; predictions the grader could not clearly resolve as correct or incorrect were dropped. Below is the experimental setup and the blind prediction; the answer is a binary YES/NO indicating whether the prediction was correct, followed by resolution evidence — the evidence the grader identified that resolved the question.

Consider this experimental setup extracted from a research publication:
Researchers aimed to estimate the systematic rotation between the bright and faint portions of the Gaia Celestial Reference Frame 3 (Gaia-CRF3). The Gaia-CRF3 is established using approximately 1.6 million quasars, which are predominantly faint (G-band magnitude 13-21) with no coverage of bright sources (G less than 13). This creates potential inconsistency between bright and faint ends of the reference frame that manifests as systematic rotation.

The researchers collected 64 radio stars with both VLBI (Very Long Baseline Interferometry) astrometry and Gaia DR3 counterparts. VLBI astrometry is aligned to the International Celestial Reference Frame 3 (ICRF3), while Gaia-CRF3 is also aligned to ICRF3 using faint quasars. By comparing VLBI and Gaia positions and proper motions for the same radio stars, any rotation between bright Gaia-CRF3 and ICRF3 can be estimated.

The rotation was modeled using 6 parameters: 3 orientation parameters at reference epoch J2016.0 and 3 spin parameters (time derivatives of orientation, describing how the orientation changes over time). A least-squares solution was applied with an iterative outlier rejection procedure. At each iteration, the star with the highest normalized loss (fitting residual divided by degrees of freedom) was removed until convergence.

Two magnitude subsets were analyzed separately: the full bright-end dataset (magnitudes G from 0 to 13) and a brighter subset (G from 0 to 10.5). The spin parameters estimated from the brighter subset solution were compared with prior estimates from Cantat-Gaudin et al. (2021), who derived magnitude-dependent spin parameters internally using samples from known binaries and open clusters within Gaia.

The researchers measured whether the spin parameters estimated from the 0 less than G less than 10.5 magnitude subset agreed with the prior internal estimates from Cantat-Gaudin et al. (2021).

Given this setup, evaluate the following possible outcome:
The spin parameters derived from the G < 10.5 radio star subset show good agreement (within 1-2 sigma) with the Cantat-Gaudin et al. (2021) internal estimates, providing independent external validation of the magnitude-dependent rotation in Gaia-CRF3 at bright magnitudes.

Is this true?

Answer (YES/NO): YES